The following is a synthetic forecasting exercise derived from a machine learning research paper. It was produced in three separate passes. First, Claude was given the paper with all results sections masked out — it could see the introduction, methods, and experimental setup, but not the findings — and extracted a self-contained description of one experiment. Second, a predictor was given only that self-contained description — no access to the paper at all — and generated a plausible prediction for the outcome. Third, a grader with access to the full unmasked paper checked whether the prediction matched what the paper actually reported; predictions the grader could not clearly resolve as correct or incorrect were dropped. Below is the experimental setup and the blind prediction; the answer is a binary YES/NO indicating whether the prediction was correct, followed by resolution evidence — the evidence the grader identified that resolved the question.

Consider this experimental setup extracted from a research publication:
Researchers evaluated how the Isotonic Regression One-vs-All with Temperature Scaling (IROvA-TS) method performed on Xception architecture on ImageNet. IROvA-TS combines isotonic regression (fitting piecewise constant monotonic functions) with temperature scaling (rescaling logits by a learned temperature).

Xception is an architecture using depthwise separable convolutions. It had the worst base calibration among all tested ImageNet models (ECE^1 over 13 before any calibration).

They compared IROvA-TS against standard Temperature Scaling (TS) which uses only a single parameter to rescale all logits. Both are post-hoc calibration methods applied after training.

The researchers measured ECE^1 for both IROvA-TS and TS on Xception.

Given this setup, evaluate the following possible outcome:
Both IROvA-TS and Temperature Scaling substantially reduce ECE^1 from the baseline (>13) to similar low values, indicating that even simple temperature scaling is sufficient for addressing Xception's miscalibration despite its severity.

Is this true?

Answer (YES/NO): YES